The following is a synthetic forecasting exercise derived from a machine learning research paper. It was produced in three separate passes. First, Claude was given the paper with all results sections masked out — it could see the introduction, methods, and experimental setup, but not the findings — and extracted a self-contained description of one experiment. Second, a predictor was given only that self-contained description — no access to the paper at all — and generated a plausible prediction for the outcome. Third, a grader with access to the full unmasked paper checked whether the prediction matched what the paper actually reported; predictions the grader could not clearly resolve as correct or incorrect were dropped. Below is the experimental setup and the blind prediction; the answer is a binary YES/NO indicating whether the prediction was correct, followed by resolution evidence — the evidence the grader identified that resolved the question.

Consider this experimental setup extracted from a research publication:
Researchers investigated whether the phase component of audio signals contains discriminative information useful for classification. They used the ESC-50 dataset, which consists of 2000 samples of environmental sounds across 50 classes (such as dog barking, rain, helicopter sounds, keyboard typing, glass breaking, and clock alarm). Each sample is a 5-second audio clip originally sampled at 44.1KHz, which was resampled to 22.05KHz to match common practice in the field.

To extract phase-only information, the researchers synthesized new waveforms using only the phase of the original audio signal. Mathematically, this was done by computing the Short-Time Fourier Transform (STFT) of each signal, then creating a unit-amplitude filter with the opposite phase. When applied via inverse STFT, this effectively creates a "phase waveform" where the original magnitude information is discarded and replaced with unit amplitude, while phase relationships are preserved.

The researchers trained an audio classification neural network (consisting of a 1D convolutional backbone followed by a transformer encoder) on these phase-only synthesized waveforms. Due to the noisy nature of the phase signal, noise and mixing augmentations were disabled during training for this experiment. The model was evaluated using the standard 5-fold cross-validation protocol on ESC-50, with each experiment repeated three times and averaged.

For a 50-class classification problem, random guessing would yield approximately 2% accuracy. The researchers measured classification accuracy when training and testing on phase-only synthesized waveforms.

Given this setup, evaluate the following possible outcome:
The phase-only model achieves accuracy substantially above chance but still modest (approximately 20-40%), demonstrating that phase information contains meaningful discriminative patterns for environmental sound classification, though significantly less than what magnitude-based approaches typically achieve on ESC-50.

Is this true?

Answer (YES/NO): NO